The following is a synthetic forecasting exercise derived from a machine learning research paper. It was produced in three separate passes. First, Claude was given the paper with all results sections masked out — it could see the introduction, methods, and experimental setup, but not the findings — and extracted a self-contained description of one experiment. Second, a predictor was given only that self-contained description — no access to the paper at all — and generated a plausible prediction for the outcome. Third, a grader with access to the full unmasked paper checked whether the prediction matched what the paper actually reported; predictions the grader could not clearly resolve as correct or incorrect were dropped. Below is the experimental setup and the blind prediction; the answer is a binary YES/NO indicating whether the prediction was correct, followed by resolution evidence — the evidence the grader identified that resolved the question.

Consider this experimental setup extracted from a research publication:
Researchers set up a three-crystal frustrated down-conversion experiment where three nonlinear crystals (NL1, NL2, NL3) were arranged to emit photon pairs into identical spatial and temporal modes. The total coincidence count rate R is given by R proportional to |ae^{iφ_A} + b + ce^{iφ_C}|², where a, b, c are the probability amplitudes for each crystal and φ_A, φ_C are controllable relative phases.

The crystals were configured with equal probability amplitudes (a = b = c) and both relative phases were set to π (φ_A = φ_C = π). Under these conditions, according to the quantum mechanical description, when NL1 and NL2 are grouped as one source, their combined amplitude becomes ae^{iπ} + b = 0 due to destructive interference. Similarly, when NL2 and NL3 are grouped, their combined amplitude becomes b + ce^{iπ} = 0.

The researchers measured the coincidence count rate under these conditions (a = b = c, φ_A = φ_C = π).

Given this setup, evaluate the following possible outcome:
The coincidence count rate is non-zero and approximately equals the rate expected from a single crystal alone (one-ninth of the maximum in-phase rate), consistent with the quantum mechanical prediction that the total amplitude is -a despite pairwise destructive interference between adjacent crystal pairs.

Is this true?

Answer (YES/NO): YES